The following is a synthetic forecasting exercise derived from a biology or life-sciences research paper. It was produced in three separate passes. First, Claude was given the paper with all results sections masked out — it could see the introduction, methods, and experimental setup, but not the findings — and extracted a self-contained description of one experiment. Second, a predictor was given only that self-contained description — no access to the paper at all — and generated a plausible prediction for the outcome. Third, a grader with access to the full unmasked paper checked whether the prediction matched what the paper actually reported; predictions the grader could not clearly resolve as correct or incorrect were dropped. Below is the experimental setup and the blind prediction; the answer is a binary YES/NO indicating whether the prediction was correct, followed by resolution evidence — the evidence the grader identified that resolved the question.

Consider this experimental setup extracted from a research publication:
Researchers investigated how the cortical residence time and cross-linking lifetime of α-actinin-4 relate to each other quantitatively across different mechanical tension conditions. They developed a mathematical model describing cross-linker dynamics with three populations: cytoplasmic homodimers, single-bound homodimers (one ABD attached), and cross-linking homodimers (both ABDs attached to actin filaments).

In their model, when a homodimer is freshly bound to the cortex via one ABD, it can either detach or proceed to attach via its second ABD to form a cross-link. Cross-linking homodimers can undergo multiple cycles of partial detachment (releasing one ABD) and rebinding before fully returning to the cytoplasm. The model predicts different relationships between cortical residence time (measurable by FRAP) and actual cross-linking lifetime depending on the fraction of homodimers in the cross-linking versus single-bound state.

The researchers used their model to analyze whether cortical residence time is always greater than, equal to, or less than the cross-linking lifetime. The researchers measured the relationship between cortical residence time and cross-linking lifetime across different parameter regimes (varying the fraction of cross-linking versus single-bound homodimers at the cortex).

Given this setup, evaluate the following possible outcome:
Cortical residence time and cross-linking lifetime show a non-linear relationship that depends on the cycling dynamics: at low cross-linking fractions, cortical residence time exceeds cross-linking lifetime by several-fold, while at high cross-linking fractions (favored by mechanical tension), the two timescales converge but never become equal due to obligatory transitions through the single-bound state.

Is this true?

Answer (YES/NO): NO